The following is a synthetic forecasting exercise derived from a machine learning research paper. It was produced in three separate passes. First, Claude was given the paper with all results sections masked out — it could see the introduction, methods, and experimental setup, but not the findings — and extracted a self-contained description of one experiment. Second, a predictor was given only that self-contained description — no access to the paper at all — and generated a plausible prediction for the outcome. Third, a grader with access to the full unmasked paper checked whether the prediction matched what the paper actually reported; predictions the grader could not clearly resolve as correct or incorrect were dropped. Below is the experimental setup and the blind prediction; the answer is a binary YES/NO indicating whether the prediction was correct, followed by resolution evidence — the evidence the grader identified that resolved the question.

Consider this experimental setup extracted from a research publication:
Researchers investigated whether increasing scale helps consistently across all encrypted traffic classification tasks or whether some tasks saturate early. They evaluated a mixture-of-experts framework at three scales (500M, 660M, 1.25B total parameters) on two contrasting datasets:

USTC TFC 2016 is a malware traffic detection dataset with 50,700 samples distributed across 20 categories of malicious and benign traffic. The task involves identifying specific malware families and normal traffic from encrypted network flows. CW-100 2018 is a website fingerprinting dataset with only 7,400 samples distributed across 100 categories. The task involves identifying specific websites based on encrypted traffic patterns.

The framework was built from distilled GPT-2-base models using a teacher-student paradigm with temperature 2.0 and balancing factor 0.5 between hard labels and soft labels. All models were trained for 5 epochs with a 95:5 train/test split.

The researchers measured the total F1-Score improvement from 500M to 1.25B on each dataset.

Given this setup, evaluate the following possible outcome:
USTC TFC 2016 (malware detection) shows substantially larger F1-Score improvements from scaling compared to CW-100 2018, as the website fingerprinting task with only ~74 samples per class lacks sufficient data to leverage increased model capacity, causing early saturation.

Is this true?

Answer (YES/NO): NO